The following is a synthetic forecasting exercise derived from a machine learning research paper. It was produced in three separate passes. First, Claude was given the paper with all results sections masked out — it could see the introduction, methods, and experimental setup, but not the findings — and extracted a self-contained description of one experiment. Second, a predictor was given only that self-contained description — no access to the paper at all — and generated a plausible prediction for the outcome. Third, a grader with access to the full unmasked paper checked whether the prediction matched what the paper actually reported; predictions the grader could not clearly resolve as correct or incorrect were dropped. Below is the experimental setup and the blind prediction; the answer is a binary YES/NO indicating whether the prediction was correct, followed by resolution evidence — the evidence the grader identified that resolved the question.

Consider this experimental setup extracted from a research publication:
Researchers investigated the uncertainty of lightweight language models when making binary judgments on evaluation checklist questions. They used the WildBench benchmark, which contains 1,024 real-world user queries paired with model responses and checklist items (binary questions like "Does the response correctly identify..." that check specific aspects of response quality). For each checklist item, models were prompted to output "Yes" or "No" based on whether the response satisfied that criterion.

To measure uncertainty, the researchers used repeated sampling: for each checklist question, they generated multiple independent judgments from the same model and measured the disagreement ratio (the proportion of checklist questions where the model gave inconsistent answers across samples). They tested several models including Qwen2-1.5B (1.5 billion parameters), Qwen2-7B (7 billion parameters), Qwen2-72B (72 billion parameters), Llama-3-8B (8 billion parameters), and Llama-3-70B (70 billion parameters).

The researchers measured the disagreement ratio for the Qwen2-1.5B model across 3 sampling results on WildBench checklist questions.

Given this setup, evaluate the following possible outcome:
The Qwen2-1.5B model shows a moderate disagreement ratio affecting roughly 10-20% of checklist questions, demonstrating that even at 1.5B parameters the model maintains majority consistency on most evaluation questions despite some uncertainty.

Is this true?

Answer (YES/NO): NO